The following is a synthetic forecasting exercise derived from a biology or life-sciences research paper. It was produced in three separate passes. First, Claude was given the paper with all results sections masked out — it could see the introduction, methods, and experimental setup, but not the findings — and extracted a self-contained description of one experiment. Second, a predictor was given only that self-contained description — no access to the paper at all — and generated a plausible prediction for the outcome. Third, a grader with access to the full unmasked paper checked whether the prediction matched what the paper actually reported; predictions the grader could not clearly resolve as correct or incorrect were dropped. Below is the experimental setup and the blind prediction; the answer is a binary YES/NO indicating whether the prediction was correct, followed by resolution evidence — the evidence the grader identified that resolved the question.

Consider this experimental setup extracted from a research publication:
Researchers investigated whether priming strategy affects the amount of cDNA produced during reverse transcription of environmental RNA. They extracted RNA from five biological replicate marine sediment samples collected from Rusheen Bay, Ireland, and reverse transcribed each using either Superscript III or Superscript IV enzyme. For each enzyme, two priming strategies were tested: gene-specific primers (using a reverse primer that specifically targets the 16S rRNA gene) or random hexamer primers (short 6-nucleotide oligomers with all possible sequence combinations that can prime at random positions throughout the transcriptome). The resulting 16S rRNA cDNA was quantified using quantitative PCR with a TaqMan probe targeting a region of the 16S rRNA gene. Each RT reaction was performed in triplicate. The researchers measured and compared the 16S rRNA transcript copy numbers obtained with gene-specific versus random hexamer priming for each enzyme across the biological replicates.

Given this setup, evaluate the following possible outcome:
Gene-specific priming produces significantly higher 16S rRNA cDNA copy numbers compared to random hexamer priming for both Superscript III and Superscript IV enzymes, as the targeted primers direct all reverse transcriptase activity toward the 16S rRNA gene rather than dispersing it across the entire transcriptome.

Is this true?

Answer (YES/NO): YES